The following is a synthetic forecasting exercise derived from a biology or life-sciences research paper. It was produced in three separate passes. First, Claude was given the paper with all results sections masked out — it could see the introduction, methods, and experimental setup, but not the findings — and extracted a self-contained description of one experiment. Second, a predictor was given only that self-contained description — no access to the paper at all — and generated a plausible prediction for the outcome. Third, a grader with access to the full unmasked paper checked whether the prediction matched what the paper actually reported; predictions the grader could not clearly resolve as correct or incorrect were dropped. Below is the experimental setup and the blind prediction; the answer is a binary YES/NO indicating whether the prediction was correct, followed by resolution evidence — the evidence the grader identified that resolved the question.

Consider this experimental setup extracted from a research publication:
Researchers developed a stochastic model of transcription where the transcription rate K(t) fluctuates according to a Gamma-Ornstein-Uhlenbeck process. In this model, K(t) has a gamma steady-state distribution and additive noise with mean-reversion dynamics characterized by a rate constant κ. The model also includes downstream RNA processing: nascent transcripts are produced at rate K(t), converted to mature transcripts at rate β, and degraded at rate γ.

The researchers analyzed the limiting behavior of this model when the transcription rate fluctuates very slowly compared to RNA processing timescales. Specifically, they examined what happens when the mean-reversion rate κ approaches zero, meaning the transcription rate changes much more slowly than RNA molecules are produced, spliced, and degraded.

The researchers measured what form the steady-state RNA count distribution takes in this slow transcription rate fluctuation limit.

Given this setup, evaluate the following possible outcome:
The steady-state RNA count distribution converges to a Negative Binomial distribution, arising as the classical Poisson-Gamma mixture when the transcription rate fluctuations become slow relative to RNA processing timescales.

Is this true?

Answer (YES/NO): YES